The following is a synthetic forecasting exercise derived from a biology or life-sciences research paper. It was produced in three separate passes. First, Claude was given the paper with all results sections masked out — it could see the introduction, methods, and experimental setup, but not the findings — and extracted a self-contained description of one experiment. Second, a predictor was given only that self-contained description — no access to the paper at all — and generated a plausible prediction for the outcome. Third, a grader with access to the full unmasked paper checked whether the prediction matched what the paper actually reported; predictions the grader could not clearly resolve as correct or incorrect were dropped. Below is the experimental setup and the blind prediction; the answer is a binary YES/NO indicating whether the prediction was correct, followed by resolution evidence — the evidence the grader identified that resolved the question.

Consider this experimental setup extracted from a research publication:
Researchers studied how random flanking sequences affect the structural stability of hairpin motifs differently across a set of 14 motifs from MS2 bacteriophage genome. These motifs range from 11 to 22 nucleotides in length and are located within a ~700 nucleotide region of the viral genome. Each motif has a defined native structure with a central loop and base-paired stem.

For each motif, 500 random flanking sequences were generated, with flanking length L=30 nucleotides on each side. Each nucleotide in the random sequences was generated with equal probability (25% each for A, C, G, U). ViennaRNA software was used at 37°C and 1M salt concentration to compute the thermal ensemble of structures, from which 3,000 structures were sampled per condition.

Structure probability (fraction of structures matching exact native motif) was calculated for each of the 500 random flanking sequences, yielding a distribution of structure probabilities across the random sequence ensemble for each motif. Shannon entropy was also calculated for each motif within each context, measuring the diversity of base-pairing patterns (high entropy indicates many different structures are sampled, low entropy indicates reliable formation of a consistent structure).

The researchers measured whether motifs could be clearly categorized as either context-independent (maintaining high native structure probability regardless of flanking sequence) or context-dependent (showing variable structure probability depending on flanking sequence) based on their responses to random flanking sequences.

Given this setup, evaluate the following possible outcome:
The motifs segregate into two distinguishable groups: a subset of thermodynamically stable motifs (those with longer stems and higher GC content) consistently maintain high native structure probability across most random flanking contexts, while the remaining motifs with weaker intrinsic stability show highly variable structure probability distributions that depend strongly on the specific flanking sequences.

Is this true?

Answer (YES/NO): NO